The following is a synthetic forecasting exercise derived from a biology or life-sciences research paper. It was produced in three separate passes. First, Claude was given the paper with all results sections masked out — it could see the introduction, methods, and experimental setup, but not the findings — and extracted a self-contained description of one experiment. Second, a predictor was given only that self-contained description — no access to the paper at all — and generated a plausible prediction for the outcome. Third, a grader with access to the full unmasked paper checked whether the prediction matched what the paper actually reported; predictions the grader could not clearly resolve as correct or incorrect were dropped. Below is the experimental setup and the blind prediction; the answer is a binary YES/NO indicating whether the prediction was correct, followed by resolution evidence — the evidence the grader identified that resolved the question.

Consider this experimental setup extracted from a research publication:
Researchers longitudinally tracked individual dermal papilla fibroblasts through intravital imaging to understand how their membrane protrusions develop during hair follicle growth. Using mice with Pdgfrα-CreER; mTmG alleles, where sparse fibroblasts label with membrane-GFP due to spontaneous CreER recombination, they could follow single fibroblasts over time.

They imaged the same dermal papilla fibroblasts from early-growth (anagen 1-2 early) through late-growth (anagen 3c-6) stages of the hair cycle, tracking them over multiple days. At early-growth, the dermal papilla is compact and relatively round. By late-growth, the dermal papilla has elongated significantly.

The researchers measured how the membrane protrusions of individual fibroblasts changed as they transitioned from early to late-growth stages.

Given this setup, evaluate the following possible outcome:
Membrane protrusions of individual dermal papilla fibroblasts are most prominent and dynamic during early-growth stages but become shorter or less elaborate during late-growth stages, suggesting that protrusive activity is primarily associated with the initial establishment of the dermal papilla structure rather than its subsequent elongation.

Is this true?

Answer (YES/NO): NO